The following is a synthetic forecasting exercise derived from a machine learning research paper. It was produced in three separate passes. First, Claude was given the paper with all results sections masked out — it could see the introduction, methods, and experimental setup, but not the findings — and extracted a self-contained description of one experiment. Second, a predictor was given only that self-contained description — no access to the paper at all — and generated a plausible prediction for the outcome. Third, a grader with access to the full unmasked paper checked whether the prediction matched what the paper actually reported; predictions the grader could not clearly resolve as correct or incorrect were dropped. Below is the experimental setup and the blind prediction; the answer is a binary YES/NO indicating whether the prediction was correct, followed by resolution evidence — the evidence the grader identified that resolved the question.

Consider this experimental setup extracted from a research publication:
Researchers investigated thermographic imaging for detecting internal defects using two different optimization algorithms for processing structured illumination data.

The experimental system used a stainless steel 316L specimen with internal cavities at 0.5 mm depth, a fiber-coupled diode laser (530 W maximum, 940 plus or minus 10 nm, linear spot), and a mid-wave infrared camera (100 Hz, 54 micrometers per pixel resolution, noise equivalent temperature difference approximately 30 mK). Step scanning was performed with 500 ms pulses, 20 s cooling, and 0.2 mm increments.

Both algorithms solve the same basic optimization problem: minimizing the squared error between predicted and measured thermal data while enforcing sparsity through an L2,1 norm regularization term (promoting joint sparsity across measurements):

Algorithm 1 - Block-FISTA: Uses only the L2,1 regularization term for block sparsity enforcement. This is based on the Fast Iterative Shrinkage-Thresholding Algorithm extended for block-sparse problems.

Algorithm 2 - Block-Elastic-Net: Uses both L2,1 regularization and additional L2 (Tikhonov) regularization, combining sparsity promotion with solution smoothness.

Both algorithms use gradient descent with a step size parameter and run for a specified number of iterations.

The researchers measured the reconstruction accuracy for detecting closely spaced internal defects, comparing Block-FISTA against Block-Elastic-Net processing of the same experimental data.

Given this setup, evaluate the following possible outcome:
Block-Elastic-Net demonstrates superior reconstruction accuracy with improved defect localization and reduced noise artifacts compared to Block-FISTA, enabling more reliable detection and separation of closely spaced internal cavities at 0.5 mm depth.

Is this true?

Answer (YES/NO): NO